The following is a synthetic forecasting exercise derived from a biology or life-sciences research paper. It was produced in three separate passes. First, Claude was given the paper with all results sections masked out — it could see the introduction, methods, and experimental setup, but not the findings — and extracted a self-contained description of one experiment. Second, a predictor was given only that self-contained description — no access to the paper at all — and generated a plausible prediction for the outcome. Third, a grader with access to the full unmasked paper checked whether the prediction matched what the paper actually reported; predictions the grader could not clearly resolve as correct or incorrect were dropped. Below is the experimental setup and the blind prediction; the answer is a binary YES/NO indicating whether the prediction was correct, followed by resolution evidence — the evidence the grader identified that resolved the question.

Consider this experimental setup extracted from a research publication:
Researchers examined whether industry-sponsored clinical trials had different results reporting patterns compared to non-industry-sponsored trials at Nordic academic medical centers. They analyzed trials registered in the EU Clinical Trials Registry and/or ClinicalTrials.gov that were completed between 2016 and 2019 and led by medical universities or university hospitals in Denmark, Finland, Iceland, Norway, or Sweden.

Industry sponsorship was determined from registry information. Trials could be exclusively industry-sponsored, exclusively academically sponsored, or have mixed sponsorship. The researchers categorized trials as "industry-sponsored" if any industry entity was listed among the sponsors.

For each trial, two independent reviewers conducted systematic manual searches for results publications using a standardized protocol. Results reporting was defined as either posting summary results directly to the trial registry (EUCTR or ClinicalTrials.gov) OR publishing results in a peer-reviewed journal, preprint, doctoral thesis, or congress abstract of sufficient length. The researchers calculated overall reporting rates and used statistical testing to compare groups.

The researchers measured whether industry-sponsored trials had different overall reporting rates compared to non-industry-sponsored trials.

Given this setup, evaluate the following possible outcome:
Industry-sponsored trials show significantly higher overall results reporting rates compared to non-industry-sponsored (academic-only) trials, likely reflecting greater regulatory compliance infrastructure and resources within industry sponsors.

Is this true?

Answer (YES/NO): NO